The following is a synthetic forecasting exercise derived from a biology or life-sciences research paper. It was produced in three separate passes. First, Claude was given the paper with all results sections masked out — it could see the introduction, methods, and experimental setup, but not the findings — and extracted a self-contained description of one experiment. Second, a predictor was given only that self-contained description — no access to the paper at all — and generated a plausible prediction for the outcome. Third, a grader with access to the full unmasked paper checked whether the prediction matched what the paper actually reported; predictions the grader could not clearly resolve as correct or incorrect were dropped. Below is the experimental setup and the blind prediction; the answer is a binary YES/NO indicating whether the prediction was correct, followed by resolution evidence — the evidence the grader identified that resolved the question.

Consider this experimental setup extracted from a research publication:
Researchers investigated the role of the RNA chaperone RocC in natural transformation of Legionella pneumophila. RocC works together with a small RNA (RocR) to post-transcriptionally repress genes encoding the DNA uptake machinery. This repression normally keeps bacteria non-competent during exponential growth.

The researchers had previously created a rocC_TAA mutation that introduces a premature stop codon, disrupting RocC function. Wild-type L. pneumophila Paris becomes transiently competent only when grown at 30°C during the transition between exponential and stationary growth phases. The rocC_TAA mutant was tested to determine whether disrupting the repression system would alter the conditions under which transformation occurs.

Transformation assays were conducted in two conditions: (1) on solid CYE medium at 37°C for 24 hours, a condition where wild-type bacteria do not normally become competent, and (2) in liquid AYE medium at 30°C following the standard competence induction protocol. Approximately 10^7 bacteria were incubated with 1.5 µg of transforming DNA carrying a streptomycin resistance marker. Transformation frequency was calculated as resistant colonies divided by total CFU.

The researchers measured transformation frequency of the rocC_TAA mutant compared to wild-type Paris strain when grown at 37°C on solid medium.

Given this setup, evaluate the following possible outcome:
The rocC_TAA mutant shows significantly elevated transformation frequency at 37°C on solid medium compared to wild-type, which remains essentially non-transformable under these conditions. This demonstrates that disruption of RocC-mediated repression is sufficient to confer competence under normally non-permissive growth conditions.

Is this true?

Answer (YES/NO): YES